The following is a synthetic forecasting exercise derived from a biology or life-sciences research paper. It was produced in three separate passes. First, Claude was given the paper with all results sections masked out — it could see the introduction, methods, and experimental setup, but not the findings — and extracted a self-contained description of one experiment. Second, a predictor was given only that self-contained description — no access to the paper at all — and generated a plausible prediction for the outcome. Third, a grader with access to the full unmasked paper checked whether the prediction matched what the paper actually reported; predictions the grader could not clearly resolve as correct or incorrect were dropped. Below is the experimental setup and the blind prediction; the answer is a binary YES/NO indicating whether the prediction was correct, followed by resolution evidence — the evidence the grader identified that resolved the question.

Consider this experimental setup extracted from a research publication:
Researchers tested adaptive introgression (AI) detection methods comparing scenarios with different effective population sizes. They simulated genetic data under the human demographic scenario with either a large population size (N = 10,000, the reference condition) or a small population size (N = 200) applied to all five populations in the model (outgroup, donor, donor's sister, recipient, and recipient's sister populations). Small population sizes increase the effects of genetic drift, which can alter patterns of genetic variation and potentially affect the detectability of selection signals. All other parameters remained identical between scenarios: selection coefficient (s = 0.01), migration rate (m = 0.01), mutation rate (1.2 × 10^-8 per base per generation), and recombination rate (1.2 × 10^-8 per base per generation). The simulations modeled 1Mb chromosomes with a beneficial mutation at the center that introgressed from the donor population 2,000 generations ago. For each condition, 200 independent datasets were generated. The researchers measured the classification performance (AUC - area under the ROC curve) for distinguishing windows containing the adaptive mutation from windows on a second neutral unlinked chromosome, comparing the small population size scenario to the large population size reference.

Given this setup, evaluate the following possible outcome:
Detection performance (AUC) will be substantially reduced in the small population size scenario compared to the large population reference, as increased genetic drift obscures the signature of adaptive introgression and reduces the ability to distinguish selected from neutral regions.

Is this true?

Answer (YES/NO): NO